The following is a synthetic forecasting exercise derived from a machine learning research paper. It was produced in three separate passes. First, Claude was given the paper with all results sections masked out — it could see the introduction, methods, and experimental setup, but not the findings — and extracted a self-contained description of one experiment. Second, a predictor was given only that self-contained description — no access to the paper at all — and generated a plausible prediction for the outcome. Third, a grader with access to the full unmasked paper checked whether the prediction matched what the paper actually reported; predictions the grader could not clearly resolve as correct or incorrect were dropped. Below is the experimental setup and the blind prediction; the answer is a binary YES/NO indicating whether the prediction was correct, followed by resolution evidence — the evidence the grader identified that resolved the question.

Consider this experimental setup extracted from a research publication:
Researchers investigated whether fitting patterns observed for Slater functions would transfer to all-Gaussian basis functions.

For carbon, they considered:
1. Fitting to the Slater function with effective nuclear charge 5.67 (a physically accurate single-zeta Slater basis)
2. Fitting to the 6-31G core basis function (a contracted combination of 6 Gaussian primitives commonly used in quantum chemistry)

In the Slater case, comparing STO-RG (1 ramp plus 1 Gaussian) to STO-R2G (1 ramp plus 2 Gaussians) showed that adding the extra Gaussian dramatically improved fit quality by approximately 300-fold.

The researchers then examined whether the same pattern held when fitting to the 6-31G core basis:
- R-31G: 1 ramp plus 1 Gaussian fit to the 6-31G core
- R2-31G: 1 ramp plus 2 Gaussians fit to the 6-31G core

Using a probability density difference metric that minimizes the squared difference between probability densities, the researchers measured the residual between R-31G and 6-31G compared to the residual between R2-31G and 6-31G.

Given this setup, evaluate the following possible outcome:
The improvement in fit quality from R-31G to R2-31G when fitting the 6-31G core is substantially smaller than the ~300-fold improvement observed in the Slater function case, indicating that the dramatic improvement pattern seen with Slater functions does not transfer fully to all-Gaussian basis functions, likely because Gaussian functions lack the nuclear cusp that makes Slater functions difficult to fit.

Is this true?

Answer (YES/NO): YES